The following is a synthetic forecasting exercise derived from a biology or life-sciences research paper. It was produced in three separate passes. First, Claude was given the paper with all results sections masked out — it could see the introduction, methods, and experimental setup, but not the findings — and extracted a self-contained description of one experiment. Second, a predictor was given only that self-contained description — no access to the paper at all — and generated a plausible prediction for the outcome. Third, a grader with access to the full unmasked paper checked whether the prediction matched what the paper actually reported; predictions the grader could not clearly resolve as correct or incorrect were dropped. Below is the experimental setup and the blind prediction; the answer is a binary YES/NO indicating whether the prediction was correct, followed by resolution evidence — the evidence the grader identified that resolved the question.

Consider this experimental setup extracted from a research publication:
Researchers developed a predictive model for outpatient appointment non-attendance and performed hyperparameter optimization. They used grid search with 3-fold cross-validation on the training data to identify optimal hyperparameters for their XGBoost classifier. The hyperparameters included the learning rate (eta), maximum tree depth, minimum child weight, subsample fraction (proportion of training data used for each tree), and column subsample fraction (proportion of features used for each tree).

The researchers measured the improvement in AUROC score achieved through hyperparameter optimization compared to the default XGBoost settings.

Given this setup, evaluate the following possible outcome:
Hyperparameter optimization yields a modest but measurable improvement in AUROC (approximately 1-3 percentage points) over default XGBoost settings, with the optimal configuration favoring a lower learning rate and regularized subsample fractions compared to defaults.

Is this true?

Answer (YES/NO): NO